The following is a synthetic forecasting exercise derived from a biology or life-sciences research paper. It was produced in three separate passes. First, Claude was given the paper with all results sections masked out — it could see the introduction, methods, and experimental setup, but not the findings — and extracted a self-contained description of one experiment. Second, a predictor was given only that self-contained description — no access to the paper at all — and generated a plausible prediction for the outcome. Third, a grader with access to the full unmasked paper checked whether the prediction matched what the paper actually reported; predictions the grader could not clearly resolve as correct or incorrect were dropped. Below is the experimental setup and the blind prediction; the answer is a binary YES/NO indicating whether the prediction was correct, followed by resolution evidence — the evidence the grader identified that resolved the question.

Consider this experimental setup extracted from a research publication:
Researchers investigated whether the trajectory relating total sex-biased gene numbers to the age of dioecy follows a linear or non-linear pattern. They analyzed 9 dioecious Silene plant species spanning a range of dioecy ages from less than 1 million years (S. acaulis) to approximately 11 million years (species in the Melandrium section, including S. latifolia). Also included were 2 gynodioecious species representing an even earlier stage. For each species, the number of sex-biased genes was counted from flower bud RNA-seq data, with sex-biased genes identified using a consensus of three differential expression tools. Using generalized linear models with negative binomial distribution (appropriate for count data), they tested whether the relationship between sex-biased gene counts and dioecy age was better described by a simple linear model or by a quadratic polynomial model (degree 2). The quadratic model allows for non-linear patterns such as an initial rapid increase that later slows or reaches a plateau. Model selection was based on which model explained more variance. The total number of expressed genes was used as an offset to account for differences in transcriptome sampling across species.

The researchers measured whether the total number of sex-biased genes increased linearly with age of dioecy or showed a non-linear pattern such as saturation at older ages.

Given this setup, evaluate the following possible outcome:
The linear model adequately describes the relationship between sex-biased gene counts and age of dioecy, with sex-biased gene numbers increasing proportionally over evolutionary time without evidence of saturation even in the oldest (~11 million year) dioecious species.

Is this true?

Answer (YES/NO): NO